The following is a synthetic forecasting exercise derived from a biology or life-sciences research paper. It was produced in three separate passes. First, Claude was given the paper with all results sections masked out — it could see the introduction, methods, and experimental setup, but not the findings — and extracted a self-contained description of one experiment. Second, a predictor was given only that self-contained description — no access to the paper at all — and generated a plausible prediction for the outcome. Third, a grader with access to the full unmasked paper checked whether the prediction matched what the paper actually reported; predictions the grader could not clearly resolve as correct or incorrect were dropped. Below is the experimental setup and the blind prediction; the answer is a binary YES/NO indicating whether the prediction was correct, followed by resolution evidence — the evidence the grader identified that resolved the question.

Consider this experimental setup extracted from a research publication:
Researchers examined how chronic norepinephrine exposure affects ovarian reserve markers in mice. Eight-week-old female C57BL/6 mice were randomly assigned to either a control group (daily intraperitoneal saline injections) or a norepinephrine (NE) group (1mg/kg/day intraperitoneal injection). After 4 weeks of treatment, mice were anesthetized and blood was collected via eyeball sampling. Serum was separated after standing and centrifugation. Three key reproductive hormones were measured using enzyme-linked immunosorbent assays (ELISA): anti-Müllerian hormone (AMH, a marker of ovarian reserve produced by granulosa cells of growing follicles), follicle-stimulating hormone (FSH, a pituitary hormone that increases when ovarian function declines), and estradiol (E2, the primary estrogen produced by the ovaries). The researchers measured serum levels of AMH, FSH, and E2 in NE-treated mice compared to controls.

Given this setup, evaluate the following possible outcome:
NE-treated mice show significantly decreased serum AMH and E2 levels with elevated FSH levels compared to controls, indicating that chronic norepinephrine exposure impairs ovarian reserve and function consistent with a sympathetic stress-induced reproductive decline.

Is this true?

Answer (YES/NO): YES